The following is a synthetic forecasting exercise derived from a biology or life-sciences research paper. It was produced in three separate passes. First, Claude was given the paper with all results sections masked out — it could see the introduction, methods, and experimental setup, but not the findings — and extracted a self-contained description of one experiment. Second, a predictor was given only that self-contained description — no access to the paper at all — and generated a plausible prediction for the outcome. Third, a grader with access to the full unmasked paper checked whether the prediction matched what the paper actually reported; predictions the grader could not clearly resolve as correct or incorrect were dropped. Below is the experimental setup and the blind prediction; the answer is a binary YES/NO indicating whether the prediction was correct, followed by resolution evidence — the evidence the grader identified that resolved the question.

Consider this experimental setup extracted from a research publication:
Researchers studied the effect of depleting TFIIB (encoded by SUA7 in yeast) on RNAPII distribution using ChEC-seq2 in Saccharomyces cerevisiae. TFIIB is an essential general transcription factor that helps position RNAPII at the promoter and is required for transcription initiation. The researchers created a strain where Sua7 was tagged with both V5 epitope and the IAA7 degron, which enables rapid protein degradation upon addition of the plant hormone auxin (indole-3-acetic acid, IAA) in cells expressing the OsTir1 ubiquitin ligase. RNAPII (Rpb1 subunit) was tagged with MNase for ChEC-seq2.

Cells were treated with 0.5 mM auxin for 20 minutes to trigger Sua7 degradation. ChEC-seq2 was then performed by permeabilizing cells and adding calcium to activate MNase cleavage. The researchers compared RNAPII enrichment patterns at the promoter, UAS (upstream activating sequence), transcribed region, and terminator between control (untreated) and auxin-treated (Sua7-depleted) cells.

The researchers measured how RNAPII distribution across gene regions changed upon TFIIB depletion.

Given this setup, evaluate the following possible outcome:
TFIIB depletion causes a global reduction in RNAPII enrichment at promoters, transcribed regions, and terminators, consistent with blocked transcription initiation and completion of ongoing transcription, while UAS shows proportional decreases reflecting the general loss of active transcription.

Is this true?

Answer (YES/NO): NO